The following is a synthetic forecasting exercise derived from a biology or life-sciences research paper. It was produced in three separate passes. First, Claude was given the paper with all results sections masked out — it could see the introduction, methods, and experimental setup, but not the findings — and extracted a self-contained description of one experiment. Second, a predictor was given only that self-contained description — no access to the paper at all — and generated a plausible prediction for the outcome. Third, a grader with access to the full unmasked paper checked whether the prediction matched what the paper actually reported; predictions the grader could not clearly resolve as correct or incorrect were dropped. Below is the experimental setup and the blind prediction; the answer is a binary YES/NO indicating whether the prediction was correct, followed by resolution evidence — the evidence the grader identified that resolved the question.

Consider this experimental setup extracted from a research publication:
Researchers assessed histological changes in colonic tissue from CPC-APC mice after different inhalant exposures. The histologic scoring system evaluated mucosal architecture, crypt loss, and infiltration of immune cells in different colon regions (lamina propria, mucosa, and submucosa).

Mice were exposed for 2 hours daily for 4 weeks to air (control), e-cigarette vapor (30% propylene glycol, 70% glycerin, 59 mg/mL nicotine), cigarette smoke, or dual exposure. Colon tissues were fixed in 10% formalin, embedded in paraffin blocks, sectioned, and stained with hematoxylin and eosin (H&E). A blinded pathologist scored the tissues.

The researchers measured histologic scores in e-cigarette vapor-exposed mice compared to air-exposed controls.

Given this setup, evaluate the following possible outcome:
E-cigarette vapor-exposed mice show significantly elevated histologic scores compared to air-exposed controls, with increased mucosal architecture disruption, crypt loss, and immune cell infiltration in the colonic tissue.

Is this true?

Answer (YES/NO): YES